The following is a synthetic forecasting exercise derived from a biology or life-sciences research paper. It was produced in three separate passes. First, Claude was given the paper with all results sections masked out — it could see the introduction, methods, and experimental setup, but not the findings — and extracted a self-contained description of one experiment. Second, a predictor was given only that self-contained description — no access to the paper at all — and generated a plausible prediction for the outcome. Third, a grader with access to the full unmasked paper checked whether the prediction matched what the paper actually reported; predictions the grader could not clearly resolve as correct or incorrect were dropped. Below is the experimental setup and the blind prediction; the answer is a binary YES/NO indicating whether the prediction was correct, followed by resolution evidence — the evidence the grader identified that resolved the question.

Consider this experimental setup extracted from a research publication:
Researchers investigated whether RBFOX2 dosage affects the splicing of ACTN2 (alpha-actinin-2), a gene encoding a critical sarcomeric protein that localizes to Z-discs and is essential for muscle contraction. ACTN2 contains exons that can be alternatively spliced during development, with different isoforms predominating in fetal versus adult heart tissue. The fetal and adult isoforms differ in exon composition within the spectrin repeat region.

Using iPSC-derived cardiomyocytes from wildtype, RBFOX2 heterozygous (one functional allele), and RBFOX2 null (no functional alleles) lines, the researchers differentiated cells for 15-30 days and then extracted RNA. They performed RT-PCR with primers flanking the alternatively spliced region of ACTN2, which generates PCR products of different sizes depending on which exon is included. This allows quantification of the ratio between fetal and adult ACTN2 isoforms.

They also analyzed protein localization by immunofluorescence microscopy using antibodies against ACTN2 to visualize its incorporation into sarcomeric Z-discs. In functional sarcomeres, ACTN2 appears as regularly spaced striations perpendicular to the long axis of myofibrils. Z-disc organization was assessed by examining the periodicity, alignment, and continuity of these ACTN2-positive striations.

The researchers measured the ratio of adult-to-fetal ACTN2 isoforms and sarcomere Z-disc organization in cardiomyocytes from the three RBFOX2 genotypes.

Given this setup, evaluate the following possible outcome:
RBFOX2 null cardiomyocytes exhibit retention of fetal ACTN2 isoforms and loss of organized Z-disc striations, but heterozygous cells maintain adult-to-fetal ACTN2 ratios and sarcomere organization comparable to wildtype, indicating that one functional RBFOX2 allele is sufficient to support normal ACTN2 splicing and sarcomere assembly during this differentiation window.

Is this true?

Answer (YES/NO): NO